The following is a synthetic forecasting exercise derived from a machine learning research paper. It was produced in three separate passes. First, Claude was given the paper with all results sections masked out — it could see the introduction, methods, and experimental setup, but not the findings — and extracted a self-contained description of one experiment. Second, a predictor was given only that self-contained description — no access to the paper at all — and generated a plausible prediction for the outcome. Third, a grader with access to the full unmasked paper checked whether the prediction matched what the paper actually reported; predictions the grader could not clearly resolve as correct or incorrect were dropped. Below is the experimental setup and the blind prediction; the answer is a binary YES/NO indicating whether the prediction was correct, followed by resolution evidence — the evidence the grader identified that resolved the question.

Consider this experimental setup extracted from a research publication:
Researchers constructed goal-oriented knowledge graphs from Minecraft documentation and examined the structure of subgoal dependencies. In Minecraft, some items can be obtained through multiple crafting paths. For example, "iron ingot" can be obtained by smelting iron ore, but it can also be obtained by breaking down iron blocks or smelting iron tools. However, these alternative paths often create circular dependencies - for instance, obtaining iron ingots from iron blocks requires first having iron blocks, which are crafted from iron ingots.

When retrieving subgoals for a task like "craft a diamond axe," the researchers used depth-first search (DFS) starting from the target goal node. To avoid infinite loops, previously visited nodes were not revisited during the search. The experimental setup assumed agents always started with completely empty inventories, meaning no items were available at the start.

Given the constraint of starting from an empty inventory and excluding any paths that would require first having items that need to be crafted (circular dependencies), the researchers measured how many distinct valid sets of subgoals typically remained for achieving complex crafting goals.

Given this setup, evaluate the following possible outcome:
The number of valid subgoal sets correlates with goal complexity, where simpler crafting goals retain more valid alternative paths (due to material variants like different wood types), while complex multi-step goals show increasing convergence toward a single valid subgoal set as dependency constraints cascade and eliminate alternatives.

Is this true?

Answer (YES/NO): NO